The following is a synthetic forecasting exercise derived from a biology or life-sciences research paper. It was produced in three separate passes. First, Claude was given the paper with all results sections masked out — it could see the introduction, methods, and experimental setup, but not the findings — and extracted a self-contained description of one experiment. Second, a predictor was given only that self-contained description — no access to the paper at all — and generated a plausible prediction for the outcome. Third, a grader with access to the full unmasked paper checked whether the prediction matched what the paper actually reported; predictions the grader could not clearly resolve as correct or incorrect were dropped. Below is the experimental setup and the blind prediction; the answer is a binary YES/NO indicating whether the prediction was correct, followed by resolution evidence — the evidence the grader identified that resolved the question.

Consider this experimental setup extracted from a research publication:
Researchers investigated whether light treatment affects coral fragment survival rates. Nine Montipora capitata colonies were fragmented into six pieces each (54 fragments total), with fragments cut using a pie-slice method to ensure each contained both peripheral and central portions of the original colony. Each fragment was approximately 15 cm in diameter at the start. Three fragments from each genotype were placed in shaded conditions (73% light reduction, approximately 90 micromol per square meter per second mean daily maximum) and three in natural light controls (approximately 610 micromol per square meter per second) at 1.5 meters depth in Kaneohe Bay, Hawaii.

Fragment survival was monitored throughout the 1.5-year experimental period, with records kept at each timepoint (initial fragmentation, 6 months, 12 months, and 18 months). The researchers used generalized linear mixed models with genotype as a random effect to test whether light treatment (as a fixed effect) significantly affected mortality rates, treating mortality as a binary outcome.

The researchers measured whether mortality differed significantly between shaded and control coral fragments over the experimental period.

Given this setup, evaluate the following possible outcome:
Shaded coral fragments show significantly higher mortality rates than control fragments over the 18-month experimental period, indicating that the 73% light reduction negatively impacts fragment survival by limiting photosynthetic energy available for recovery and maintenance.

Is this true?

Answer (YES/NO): NO